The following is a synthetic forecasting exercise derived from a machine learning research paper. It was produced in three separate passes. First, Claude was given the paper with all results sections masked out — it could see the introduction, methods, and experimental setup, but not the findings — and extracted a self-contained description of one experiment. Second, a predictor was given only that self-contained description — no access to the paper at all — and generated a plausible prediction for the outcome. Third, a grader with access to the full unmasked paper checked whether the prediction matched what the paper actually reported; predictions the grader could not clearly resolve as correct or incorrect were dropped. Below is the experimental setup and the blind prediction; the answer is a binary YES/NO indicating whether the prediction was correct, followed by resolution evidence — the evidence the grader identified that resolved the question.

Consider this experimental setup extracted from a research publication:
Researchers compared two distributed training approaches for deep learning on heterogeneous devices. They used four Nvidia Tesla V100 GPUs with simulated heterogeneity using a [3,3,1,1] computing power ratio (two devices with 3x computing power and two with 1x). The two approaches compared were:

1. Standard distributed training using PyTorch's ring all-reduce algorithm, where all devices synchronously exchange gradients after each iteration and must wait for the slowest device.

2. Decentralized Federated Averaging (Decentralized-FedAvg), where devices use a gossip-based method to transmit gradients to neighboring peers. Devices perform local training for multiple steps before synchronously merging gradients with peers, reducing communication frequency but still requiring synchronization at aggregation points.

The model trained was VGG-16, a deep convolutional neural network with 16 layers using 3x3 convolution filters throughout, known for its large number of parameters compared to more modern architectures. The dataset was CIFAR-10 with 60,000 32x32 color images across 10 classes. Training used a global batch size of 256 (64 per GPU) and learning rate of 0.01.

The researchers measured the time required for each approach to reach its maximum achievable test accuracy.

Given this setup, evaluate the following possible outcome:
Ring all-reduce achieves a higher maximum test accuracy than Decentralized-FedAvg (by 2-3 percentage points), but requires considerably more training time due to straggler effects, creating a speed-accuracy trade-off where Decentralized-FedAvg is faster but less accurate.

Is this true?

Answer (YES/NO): NO